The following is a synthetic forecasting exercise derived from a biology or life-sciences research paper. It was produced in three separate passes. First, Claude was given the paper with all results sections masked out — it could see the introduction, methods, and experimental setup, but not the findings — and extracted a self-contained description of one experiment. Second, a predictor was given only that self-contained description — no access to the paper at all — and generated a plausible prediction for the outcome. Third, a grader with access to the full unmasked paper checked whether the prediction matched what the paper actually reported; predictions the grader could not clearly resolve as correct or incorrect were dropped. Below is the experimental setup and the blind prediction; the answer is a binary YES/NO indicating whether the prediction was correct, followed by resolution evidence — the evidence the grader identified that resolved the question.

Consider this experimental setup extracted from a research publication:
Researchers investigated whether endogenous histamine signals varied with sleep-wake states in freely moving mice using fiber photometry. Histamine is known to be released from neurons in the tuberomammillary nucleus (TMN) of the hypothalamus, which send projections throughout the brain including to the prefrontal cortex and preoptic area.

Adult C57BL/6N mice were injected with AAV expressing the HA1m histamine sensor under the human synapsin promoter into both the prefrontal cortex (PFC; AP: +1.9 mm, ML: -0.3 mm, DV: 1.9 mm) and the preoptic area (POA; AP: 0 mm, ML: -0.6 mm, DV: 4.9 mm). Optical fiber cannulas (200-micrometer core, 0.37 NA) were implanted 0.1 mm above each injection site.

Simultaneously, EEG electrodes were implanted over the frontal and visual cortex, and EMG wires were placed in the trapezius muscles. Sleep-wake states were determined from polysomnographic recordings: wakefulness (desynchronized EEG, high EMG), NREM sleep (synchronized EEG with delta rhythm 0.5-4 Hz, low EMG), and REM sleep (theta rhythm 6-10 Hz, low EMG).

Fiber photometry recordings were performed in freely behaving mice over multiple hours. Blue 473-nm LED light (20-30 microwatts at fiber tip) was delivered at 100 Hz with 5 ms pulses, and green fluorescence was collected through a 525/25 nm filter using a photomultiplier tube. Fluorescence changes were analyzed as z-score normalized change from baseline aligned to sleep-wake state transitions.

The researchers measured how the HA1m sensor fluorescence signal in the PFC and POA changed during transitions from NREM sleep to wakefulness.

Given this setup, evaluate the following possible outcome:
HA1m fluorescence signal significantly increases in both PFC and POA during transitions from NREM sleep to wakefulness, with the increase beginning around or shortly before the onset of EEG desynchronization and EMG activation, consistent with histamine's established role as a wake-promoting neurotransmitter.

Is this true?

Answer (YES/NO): NO